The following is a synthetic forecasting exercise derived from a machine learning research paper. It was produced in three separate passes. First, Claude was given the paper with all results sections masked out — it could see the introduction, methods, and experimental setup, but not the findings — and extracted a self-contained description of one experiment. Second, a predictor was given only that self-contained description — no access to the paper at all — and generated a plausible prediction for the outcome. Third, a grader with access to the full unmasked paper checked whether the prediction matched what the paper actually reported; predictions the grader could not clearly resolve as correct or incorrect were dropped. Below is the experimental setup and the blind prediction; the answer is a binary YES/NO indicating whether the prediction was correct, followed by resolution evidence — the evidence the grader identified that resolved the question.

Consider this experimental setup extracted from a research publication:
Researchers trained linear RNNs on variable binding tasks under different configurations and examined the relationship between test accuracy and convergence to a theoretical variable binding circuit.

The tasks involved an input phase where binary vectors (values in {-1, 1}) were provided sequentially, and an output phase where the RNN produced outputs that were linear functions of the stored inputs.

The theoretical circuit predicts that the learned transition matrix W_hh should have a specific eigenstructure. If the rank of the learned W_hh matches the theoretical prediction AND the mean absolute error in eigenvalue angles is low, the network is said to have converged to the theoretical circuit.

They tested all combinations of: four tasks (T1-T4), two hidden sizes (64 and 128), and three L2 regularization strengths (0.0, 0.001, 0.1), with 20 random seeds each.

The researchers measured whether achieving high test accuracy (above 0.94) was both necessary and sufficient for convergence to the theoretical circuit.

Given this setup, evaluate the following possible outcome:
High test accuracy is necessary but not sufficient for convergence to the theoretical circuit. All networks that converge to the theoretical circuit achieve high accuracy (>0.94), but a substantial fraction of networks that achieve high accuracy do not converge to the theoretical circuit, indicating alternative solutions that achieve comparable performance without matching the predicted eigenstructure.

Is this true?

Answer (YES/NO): NO